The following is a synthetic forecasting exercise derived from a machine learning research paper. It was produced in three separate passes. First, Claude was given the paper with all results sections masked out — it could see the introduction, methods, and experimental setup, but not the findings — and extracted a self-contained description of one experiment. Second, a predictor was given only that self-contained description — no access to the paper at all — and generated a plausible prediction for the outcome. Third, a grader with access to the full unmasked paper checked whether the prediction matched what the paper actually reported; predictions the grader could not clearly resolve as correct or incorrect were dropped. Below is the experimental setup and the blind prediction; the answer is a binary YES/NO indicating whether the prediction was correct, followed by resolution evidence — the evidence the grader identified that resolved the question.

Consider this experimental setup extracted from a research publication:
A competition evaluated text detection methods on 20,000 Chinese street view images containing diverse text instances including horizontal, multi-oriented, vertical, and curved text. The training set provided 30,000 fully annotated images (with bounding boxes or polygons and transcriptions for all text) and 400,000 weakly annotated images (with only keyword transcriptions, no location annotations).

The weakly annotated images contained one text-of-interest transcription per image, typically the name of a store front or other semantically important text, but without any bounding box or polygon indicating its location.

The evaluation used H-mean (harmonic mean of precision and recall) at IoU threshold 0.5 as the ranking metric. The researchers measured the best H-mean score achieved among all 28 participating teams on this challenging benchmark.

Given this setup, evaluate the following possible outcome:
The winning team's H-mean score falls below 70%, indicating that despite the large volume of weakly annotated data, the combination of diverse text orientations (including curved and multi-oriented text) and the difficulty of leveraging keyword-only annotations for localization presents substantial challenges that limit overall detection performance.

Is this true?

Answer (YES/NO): NO